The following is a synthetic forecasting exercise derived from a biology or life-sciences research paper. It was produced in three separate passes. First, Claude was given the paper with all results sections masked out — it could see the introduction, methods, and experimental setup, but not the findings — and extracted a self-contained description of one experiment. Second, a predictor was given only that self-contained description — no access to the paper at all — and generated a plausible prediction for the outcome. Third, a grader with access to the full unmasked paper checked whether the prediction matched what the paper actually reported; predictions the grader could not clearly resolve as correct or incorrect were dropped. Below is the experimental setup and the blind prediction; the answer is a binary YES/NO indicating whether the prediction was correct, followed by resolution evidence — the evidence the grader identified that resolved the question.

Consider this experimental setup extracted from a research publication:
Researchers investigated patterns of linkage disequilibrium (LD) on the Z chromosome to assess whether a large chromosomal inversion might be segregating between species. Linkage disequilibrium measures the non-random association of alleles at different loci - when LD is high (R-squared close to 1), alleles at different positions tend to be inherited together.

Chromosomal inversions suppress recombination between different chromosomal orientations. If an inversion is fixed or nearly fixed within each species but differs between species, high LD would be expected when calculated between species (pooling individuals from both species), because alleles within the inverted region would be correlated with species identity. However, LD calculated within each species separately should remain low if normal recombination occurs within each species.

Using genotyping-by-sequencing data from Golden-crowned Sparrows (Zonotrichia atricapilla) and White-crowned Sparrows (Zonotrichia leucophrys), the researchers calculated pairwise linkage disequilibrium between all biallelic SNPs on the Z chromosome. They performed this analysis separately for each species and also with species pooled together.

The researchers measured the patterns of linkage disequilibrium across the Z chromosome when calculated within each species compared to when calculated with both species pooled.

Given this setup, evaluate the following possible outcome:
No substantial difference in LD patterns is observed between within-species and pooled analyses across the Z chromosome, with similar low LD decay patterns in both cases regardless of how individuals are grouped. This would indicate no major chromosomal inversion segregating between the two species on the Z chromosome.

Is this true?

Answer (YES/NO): NO